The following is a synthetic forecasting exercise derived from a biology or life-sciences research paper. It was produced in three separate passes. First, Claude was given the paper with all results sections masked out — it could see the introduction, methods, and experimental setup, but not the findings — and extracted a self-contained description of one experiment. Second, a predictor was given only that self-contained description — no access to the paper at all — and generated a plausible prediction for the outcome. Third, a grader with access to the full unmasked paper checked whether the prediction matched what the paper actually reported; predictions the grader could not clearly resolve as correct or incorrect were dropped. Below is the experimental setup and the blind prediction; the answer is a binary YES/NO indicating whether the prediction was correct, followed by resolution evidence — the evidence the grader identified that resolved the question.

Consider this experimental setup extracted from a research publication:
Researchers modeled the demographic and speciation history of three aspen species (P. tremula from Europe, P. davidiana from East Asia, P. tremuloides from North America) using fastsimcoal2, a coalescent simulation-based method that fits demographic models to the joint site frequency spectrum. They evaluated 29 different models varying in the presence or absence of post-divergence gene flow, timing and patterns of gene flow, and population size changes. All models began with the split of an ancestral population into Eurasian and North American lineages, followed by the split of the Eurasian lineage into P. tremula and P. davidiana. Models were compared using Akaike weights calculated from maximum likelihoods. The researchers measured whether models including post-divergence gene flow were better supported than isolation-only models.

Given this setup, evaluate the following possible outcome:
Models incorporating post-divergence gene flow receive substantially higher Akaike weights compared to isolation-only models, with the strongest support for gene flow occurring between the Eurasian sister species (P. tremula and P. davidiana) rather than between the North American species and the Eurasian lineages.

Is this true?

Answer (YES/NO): NO